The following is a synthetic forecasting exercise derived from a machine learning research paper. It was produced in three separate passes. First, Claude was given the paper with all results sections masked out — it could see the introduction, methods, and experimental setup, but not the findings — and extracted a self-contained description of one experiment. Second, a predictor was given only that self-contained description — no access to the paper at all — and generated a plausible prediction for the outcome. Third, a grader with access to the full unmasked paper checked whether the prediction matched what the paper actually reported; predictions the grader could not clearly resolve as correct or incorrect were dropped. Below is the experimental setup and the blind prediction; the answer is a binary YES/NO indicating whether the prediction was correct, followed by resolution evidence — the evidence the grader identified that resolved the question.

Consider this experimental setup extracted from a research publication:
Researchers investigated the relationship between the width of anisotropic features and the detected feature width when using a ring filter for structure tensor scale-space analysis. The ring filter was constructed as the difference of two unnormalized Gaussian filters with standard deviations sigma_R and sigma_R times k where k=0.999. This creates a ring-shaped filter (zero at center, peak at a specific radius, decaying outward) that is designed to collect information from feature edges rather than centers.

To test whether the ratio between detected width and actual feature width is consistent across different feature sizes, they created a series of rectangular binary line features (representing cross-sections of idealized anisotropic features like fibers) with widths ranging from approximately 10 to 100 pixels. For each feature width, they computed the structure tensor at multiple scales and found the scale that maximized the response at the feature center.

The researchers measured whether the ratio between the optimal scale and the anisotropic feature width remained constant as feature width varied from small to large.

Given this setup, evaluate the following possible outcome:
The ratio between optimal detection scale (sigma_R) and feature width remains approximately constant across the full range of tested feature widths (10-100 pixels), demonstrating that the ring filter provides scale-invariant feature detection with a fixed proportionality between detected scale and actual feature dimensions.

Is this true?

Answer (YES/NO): YES